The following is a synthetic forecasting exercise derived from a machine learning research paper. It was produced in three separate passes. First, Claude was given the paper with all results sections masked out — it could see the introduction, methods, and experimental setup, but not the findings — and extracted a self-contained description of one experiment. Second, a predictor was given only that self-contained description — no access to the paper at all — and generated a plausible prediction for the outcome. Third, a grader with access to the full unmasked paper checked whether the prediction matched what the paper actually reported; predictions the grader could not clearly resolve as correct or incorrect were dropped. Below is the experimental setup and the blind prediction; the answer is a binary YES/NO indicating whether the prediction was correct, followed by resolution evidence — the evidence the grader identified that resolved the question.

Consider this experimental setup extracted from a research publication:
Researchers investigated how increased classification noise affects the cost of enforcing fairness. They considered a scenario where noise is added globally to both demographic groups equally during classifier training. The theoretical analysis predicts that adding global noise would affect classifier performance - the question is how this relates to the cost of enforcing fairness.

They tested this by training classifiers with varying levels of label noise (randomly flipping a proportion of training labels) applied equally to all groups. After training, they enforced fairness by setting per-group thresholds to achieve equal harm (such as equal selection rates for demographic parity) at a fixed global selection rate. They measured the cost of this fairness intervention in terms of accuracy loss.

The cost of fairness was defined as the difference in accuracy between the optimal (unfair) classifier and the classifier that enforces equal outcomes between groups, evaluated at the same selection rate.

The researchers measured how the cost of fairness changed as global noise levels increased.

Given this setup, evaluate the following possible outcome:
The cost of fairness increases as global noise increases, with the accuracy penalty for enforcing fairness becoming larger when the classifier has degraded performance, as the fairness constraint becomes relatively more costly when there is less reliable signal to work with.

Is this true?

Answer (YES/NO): NO